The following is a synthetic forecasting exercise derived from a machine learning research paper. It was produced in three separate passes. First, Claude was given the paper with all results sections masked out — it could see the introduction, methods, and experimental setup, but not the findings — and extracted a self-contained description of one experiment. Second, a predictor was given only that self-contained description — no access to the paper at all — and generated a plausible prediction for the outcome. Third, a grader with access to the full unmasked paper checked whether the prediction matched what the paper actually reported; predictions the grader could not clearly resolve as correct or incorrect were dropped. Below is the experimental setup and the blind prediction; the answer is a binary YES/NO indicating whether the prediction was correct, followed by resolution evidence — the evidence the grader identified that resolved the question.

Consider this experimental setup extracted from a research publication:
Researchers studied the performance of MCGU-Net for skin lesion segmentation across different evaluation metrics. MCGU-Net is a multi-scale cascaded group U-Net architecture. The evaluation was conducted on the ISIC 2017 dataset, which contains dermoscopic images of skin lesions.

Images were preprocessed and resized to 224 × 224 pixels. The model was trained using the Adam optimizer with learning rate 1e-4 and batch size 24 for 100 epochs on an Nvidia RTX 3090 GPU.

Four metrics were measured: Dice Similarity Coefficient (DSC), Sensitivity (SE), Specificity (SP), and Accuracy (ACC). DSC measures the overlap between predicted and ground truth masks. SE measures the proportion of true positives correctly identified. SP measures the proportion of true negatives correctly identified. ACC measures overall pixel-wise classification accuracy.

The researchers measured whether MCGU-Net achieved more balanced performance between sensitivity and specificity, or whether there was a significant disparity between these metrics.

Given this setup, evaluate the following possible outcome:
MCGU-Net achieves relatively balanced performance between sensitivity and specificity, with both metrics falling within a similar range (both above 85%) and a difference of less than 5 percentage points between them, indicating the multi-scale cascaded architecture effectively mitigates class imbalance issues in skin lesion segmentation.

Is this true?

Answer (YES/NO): NO